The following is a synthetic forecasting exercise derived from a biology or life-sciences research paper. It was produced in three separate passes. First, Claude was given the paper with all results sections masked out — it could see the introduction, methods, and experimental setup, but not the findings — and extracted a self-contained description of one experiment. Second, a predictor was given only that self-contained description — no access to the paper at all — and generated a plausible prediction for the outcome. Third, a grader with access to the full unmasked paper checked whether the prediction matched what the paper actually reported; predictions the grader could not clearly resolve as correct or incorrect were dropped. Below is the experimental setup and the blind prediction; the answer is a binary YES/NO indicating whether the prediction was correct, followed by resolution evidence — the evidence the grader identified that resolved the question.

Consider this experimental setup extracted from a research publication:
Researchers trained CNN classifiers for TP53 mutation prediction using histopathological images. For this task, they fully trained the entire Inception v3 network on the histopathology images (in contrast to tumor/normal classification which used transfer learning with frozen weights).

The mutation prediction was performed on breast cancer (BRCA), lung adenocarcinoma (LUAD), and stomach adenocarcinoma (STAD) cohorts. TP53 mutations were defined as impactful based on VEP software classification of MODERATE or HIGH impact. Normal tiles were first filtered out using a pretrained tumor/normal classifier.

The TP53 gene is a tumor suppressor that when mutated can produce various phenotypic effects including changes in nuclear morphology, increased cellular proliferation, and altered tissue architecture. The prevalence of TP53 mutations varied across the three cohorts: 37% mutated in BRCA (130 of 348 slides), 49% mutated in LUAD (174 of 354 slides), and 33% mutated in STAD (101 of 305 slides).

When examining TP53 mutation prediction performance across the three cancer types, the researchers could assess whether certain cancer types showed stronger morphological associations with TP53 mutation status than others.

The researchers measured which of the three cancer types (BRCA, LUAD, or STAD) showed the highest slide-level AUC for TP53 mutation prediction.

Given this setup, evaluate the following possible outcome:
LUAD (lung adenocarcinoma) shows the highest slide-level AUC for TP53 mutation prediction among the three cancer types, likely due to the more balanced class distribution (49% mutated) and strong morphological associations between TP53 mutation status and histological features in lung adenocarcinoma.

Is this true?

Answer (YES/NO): YES